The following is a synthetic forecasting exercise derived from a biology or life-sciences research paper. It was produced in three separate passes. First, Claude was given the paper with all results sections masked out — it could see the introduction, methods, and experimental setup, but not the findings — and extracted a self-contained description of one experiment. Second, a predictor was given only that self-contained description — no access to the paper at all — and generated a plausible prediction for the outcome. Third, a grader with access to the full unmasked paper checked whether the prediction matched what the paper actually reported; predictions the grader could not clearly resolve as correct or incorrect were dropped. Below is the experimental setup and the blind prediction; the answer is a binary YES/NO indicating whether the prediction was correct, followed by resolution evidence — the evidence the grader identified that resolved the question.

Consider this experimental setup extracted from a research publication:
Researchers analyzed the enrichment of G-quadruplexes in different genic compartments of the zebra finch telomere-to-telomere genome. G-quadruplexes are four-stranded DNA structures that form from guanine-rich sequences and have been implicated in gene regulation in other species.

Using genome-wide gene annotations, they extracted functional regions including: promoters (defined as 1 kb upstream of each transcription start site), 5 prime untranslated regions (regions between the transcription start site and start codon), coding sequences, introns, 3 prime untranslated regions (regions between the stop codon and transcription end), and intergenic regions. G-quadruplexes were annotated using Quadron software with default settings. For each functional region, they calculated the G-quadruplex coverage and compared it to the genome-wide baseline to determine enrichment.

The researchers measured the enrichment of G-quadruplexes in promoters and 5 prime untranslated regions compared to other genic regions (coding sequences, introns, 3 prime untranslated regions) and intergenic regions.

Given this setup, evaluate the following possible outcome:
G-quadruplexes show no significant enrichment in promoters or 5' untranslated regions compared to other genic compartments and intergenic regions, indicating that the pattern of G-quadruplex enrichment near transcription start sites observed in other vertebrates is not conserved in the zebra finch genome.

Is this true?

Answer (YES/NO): NO